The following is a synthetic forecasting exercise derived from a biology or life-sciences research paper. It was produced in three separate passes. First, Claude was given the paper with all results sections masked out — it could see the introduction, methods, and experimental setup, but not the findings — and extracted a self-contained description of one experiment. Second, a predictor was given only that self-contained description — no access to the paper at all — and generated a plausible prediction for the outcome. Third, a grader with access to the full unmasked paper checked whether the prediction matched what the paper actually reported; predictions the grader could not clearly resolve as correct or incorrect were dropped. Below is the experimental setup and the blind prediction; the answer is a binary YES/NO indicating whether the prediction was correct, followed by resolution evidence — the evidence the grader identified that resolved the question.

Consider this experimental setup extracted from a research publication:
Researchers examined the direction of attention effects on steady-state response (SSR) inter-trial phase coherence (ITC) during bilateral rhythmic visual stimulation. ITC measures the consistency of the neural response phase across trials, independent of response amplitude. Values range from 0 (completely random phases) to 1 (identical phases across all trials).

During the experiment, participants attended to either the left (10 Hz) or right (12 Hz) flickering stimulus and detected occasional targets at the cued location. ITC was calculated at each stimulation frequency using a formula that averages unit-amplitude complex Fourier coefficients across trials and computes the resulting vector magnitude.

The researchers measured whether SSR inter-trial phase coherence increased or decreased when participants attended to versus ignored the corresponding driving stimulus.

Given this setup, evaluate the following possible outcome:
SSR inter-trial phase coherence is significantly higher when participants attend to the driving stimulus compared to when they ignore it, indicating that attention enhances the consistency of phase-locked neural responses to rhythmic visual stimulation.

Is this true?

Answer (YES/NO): YES